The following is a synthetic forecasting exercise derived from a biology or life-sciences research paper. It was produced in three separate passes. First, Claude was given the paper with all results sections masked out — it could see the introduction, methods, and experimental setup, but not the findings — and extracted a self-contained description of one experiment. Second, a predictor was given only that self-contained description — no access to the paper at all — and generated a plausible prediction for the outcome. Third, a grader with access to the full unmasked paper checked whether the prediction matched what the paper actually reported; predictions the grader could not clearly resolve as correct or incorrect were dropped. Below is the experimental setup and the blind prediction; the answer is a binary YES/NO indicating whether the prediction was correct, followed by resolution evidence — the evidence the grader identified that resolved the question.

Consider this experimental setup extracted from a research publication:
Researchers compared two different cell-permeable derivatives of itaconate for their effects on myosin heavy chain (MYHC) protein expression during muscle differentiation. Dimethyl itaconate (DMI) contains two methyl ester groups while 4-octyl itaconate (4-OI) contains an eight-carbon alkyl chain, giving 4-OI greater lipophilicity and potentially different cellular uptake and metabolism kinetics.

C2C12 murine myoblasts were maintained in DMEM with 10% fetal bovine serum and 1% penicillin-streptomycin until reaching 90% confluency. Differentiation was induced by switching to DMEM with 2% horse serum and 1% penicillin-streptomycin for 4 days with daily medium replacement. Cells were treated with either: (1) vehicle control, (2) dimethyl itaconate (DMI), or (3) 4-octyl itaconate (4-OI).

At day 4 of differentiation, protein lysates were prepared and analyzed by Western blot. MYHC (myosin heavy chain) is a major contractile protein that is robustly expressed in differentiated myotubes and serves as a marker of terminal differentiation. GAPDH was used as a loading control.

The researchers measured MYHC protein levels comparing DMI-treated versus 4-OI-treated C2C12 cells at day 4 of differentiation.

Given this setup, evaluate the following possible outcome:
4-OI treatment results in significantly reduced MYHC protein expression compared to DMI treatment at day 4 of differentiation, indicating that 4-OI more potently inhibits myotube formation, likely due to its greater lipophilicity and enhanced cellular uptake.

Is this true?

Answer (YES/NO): NO